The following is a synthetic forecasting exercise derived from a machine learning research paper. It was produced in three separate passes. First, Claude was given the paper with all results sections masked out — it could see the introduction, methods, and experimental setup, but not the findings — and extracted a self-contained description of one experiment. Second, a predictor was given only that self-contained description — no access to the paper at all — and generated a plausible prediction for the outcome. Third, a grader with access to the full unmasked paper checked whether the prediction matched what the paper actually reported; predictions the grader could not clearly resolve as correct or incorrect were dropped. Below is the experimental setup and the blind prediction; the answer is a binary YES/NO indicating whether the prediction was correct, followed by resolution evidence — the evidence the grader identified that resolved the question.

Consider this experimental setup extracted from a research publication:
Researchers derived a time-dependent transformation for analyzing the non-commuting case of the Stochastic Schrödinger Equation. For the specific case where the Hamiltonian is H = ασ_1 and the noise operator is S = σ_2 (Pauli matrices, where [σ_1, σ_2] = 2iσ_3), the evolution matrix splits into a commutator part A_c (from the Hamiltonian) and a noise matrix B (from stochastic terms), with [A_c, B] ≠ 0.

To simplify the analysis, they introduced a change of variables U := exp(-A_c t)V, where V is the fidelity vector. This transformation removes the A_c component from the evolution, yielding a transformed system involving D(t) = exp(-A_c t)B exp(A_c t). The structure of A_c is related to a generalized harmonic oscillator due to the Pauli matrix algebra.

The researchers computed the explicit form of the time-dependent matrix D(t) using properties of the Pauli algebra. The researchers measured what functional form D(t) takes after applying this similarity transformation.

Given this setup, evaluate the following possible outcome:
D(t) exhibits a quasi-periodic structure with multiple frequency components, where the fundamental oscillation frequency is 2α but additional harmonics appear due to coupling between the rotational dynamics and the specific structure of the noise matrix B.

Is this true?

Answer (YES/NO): NO